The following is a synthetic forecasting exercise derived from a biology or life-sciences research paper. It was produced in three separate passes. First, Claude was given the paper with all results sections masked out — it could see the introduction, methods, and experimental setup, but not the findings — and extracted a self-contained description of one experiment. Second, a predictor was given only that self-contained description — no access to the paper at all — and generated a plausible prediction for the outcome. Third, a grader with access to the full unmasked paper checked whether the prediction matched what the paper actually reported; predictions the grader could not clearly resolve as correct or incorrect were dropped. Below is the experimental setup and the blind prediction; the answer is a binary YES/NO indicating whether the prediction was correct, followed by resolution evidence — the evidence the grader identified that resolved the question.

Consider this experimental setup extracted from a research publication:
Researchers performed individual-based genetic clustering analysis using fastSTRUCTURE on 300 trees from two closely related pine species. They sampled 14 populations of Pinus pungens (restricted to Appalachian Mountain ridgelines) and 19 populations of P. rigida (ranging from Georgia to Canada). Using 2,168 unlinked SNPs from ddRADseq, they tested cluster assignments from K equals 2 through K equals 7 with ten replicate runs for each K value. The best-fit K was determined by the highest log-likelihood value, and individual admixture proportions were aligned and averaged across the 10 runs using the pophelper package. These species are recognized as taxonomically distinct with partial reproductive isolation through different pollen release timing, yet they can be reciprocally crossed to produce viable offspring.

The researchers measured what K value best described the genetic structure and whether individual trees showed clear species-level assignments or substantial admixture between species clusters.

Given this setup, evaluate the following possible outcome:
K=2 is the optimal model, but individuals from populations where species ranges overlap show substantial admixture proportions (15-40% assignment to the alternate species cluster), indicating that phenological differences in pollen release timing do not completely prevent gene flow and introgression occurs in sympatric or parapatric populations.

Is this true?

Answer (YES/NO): NO